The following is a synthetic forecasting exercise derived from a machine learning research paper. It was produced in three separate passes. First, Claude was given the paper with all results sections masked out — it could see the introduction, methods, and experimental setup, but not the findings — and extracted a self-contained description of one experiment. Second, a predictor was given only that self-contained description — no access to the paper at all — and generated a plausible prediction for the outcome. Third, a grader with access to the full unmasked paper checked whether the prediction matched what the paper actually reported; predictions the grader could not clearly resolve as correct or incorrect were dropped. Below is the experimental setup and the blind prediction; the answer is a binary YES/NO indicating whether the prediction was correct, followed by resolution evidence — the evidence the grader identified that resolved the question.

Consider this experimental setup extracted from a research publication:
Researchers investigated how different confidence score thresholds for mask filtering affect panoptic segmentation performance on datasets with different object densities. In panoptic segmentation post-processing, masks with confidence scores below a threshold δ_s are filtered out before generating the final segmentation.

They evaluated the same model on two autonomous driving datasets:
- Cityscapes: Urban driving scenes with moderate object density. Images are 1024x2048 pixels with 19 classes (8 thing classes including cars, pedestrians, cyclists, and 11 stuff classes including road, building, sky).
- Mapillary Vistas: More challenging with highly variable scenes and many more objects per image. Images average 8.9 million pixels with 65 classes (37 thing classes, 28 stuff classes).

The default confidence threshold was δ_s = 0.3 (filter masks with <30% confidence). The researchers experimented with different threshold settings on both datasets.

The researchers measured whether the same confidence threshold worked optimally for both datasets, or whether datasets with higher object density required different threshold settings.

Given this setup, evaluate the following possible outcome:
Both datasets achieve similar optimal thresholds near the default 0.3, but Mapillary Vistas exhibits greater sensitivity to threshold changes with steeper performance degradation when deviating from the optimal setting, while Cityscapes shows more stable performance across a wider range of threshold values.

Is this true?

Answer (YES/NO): NO